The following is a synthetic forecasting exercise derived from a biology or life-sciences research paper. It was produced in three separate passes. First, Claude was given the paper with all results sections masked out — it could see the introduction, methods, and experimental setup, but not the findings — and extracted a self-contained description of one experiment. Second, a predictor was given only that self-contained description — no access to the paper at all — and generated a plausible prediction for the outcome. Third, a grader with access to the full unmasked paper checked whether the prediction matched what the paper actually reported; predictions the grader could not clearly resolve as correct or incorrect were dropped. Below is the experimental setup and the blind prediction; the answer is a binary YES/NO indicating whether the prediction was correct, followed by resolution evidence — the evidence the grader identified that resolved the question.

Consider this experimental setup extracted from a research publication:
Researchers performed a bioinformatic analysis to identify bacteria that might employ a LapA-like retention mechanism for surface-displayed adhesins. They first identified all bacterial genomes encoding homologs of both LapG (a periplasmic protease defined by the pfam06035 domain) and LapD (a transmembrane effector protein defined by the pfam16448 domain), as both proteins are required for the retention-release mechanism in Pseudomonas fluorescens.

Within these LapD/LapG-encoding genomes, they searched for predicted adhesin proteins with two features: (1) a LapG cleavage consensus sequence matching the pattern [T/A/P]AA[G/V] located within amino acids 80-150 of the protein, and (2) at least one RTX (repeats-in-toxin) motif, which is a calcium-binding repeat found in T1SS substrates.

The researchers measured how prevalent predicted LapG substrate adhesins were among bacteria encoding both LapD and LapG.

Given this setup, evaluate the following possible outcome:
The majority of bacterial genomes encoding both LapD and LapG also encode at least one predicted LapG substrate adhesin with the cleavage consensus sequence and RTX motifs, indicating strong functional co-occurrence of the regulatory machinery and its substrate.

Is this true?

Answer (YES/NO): NO